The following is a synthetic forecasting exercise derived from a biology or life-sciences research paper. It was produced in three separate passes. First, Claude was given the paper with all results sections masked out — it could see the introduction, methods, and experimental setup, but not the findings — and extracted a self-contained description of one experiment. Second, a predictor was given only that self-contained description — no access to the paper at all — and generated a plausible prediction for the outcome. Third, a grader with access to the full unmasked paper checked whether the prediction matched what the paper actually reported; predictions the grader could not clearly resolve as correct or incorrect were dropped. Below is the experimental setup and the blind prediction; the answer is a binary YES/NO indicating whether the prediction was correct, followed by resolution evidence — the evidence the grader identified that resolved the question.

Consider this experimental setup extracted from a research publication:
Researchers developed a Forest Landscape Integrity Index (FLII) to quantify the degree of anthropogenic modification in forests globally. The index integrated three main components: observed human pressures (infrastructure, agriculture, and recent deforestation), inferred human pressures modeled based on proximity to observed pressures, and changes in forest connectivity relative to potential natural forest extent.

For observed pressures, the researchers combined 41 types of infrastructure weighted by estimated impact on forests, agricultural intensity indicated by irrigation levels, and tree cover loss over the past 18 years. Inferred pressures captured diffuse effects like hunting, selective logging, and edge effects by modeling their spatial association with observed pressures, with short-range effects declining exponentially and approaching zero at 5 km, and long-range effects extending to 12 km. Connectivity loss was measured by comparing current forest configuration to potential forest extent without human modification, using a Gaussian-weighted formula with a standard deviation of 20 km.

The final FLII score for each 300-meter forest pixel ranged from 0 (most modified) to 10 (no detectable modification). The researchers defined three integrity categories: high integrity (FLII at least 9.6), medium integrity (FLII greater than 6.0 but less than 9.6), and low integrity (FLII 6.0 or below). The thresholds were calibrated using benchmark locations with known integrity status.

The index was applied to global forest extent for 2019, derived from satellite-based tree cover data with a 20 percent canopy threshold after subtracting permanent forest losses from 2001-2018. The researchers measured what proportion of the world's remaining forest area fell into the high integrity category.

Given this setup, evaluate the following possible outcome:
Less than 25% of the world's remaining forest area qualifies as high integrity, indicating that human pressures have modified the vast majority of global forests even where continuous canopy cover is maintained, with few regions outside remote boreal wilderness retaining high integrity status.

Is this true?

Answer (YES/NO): NO